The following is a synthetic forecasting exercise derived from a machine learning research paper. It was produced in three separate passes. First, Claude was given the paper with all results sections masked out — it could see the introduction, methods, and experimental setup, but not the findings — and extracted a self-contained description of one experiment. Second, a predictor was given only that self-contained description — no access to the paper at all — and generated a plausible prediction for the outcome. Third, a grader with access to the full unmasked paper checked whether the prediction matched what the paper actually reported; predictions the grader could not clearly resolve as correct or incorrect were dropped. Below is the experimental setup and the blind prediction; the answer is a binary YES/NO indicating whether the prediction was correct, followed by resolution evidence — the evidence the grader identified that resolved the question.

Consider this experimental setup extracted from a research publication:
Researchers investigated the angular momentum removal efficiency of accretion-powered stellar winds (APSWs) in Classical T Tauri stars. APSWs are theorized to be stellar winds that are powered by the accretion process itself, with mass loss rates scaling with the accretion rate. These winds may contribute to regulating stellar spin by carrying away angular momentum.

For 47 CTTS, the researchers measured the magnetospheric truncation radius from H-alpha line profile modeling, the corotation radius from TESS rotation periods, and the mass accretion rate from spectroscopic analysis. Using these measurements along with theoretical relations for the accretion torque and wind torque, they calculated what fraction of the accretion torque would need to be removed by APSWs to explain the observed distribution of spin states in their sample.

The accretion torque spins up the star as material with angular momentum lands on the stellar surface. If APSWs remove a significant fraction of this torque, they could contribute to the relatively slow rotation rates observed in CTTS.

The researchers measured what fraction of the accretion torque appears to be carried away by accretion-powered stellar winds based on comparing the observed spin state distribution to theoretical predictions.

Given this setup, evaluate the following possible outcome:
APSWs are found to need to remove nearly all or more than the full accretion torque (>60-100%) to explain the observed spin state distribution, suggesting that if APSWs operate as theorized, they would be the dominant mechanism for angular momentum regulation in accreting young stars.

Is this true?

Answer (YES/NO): NO